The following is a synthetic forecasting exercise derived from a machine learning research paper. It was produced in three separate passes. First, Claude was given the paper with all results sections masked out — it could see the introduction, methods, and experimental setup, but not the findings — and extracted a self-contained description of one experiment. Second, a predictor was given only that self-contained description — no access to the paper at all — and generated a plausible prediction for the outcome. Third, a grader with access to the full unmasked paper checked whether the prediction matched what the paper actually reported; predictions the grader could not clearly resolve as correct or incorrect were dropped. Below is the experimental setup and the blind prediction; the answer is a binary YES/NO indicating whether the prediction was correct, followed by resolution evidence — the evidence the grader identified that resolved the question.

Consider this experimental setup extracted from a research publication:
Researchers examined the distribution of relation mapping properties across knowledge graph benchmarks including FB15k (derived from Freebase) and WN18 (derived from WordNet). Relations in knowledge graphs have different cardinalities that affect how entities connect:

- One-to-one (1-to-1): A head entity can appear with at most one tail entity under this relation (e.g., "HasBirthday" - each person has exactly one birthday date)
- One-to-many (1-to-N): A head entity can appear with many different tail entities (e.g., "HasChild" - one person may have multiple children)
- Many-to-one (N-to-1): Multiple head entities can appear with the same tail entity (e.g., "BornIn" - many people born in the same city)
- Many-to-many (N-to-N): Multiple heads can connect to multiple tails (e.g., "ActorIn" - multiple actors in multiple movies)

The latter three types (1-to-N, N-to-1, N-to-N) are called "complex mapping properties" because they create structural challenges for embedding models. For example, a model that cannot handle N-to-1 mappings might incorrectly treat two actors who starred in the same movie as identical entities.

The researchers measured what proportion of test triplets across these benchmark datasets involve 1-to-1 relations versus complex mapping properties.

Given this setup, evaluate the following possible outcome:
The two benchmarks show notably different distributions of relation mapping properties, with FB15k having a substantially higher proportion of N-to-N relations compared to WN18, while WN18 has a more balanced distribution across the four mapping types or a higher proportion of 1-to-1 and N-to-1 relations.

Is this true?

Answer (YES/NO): YES